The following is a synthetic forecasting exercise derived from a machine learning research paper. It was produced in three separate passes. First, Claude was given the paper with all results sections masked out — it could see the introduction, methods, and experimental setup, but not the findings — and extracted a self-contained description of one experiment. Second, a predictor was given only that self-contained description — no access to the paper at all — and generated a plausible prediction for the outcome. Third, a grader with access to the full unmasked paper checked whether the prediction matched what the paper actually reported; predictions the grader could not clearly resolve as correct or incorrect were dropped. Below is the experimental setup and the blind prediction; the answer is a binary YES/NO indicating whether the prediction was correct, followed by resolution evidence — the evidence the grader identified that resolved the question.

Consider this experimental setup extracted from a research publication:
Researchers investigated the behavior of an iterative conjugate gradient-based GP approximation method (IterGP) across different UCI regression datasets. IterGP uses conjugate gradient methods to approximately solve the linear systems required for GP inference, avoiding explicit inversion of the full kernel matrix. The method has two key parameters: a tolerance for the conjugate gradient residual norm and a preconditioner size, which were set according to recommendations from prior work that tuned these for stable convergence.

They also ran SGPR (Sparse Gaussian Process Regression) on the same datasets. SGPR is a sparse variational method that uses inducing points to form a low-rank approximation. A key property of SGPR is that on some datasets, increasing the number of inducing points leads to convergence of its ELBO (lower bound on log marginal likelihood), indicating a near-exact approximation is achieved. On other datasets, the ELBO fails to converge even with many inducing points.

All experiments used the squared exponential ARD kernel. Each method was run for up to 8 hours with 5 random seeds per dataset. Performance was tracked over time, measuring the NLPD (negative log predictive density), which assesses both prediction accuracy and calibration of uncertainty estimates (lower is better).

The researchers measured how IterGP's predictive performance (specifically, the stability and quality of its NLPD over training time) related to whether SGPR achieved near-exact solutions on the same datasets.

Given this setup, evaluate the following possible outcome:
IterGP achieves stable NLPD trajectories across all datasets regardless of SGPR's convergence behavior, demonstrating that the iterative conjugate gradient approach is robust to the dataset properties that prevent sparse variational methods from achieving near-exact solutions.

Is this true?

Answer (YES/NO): NO